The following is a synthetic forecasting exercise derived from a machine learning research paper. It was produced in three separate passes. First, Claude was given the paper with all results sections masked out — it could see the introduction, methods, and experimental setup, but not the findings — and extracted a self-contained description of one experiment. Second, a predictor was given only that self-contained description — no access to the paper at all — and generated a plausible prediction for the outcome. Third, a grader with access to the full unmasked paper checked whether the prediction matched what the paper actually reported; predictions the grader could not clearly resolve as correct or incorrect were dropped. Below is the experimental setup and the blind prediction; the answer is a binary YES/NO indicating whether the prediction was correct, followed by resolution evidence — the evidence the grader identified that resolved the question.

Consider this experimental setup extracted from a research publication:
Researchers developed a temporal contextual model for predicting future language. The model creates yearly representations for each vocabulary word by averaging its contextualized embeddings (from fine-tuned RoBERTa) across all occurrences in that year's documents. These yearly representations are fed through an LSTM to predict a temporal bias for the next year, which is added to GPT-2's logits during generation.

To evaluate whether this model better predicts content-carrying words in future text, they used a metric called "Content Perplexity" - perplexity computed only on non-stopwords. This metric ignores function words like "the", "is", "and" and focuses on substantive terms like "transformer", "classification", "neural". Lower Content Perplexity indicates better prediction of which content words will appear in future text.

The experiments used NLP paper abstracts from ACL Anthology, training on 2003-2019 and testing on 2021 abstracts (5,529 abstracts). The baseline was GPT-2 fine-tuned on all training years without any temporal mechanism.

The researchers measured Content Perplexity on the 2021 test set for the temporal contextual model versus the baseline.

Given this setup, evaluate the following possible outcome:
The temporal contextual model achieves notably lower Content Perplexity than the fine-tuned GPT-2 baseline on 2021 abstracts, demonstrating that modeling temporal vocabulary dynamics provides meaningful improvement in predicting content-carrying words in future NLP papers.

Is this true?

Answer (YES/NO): NO